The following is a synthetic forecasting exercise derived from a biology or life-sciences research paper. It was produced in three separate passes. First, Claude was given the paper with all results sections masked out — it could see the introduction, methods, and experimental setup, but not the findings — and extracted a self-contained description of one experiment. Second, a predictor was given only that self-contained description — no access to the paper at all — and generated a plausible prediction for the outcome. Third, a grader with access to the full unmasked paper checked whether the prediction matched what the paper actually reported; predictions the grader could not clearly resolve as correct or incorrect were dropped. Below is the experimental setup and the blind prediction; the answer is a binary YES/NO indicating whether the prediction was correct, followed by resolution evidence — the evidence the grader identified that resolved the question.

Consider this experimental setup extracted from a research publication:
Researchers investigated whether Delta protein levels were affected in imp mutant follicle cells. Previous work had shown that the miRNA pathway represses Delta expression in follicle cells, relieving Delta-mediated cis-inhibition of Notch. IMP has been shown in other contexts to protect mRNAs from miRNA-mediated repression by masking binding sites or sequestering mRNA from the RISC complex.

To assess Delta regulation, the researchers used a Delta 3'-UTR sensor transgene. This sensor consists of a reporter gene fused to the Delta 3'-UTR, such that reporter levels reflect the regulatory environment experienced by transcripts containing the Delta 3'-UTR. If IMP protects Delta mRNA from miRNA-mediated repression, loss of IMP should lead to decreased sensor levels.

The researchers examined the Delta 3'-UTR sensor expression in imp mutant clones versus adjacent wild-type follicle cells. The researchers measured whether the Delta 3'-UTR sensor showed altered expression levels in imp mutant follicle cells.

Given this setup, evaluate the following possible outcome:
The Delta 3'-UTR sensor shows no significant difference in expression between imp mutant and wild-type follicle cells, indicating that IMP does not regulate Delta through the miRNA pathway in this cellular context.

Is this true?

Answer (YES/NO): YES